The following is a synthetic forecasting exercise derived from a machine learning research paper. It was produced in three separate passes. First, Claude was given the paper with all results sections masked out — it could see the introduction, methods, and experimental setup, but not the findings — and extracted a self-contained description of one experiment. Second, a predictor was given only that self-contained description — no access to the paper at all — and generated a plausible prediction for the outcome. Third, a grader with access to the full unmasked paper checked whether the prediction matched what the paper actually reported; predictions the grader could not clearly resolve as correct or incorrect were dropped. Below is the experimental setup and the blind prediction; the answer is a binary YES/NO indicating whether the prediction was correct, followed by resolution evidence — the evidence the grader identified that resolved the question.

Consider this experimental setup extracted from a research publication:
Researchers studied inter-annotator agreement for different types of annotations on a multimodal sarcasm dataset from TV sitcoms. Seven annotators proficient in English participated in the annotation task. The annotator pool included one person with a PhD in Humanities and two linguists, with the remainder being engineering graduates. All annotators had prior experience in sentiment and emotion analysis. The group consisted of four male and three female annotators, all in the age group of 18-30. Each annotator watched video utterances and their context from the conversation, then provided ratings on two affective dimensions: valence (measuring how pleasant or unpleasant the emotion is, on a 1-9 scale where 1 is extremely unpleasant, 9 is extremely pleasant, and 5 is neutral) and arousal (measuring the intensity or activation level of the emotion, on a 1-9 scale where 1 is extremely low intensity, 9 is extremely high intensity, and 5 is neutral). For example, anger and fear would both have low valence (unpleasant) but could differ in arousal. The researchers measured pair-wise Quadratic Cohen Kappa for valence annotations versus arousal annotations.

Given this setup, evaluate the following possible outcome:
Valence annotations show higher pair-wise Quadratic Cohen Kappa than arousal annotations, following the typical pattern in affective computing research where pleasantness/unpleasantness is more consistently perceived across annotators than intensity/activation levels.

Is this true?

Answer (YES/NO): NO